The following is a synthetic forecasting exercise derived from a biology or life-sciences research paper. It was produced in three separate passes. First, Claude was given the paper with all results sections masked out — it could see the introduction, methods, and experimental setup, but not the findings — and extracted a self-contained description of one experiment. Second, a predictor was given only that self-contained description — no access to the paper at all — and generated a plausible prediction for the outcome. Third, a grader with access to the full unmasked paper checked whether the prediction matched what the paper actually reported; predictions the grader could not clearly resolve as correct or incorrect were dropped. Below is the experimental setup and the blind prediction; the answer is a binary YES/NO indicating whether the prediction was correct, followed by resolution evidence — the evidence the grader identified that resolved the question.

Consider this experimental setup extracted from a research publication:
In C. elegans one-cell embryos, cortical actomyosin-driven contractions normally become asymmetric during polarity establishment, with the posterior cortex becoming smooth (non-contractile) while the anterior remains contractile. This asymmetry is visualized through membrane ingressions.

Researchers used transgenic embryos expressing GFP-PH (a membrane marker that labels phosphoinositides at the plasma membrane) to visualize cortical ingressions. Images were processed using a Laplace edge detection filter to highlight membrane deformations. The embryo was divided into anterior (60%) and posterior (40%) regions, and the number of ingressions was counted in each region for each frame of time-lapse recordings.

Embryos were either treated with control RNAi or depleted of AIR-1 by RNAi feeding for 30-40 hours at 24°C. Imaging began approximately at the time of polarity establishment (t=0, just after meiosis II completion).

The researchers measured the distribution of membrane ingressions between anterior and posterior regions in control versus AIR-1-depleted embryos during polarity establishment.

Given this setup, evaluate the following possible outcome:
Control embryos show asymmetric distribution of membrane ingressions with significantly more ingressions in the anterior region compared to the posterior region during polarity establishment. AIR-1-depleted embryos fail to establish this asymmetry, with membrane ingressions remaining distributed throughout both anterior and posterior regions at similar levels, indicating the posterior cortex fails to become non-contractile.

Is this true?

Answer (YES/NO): YES